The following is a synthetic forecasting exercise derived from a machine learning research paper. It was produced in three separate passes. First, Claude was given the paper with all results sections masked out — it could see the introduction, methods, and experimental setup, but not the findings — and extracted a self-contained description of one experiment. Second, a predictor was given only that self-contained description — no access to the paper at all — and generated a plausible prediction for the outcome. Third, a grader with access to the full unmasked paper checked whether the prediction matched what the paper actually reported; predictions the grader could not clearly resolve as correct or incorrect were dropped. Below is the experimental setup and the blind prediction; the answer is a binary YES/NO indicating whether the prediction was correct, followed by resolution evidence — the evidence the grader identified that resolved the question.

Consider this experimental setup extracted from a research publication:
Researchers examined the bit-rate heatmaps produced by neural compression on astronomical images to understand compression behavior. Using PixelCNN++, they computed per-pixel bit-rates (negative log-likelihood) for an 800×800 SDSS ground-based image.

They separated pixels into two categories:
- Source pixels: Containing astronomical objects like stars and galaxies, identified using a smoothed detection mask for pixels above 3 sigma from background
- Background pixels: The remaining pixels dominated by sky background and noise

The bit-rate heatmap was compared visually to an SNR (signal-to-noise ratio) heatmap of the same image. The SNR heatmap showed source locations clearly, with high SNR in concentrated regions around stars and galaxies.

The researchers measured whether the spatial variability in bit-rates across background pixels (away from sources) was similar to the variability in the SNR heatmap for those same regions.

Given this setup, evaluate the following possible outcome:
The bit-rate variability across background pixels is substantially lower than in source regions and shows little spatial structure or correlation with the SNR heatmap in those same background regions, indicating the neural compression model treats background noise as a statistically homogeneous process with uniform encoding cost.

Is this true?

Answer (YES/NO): NO